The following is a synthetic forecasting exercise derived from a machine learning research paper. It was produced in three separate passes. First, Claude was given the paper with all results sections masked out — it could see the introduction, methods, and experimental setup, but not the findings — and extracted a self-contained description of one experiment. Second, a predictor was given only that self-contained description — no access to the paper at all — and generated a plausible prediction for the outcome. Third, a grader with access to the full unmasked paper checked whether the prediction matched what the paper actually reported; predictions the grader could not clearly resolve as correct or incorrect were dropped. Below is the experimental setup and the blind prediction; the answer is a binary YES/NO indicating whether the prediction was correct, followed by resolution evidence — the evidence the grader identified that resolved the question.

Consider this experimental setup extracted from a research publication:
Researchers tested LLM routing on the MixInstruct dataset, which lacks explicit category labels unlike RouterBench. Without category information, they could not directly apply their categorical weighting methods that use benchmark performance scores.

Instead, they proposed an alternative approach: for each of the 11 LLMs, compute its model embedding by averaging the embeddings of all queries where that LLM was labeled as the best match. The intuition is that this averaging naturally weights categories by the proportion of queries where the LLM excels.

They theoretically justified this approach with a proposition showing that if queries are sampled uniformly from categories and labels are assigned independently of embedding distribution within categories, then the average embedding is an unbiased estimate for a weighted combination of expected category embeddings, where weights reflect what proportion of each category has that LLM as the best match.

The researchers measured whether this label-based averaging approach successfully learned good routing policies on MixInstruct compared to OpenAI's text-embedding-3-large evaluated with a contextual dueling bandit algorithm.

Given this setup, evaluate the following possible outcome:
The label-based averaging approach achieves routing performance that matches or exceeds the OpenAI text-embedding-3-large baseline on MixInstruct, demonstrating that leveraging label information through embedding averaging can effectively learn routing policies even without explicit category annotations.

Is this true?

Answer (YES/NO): YES